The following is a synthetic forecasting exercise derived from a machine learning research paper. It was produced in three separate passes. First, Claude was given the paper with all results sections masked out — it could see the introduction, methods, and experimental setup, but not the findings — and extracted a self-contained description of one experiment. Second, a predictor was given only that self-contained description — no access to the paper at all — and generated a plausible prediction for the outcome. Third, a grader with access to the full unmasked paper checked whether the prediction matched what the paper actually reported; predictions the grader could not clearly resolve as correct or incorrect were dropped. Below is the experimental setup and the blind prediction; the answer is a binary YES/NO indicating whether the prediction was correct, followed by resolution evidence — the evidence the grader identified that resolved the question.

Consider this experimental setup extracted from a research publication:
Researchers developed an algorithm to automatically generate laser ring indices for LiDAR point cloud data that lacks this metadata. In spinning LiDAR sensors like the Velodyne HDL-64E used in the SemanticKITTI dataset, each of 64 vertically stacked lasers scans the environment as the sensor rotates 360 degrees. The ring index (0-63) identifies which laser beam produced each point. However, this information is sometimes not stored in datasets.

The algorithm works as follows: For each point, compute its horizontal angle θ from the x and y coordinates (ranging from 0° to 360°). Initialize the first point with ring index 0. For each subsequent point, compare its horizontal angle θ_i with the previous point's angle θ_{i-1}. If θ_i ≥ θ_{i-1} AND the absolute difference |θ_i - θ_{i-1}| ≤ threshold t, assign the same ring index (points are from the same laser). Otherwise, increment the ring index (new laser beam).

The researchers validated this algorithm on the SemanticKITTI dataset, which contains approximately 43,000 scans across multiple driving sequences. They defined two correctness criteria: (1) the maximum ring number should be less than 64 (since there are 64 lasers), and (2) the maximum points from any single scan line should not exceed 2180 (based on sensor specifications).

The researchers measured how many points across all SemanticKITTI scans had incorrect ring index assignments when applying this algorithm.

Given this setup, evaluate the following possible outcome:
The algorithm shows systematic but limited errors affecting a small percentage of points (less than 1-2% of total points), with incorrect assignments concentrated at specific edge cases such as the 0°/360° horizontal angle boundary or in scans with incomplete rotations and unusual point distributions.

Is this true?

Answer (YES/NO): NO